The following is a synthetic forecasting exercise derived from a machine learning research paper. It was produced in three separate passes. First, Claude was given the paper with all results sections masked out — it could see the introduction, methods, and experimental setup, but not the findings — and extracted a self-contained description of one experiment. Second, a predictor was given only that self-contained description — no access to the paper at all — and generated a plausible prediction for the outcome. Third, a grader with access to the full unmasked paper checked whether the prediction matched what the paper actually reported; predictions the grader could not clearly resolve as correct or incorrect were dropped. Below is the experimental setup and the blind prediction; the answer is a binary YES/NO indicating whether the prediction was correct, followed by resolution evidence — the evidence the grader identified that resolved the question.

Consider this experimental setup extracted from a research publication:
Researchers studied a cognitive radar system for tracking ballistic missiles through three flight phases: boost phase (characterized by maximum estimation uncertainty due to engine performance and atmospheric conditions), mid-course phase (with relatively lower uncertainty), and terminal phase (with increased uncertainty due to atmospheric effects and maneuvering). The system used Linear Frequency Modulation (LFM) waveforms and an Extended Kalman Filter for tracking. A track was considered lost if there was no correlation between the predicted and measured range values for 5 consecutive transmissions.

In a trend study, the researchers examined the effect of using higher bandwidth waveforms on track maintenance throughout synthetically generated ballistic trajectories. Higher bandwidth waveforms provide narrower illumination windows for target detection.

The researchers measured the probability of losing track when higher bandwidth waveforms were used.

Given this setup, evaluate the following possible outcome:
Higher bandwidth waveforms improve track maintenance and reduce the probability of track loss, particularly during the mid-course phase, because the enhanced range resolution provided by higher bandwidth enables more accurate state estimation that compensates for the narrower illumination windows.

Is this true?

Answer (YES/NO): NO